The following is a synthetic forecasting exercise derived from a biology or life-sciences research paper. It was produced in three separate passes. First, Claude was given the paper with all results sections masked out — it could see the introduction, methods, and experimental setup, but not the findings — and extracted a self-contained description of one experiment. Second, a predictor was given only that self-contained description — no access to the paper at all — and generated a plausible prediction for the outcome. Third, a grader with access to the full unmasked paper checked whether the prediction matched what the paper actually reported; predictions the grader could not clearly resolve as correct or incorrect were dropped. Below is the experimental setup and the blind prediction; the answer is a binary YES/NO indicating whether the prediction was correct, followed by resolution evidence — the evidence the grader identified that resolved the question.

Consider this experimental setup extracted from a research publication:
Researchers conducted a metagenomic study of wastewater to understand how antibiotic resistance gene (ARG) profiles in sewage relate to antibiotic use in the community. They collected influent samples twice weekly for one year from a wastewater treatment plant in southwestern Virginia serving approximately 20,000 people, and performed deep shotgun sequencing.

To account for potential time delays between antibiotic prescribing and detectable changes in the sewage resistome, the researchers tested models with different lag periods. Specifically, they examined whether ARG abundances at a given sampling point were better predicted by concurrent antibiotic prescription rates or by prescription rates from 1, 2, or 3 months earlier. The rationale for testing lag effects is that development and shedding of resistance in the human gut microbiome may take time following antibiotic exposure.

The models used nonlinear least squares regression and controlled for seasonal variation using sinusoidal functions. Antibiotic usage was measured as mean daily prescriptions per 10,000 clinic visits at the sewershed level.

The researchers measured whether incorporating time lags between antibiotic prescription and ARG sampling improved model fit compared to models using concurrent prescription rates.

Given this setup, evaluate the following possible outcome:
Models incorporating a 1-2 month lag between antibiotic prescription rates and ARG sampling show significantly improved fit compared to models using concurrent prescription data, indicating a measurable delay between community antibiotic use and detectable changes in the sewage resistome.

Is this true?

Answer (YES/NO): NO